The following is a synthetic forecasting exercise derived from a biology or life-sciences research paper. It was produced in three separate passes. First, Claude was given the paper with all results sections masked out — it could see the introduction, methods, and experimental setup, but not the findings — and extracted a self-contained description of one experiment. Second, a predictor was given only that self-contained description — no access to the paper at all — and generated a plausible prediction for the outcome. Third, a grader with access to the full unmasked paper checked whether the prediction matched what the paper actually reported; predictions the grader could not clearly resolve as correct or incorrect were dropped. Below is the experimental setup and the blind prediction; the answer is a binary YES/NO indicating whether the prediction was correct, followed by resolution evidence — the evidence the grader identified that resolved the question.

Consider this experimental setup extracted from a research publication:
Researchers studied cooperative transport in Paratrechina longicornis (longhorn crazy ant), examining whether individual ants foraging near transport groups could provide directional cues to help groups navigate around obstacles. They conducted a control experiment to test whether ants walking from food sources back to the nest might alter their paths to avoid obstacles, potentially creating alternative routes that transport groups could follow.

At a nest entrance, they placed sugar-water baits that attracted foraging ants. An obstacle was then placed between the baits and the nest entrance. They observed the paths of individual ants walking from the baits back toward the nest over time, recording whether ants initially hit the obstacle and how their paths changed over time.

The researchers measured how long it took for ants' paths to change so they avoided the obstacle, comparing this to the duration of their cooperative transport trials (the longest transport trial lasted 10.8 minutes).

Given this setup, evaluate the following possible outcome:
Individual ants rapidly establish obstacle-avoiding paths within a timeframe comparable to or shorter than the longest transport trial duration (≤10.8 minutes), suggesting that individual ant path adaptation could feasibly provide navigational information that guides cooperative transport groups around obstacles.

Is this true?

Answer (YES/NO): NO